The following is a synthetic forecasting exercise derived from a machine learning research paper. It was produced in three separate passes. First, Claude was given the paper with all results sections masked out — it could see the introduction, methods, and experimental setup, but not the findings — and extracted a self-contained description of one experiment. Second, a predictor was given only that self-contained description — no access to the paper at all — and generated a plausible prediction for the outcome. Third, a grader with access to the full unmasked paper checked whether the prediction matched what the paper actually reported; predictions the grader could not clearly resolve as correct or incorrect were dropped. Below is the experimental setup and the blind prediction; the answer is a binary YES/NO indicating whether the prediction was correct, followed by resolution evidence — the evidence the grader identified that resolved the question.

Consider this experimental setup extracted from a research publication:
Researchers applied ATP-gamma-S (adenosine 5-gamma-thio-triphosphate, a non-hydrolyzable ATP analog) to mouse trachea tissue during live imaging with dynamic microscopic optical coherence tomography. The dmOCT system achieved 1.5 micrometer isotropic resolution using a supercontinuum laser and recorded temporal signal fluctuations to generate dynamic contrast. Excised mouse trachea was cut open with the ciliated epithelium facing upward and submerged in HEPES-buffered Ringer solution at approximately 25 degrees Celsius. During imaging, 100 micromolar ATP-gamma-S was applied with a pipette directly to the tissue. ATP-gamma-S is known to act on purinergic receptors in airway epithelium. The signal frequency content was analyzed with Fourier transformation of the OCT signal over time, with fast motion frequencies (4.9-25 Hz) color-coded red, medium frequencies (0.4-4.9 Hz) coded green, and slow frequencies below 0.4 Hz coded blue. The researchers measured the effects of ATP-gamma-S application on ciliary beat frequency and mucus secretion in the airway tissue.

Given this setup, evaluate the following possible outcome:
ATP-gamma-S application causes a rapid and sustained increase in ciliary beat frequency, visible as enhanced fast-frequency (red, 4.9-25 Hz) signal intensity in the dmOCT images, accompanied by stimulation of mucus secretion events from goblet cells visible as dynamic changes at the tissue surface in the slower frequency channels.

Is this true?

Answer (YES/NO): NO